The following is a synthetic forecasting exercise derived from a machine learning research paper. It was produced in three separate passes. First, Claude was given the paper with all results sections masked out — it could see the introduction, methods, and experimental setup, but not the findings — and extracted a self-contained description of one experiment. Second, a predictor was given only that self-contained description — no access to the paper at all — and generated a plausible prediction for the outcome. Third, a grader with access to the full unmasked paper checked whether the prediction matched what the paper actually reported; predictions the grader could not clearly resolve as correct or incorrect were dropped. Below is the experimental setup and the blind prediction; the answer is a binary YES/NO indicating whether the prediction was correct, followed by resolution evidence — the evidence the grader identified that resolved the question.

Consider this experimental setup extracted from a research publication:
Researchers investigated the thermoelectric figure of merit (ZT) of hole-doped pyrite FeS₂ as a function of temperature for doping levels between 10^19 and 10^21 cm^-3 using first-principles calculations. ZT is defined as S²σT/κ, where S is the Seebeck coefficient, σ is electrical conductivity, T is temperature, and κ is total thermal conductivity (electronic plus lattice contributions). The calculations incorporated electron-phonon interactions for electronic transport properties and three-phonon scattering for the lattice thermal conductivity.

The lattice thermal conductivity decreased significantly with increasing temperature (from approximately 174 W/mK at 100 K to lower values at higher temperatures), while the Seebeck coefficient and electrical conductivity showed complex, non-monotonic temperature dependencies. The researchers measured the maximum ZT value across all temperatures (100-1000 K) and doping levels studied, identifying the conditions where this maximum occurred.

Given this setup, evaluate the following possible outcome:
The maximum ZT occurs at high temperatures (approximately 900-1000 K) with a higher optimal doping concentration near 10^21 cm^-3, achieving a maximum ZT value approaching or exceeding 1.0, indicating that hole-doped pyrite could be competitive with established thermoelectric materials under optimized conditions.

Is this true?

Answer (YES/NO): NO